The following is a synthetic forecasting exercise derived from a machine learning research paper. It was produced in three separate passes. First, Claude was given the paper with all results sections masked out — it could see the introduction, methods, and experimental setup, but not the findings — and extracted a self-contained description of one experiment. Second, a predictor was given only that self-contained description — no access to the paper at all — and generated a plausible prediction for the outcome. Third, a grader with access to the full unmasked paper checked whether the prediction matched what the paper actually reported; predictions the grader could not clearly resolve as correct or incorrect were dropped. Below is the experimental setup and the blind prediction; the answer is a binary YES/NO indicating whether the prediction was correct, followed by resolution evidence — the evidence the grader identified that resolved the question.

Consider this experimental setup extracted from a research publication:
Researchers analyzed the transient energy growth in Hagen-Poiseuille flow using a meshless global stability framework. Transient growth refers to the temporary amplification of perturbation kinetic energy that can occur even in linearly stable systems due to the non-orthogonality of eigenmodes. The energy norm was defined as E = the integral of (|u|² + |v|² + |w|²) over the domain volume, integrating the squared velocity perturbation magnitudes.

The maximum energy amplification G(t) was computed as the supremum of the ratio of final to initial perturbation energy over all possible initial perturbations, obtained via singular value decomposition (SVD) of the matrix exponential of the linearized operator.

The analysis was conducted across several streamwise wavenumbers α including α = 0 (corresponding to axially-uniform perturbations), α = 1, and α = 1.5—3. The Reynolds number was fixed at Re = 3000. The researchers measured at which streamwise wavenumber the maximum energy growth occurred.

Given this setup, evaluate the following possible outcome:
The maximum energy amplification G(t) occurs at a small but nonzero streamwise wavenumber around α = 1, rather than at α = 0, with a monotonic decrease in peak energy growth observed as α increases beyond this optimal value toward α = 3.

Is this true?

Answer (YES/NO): NO